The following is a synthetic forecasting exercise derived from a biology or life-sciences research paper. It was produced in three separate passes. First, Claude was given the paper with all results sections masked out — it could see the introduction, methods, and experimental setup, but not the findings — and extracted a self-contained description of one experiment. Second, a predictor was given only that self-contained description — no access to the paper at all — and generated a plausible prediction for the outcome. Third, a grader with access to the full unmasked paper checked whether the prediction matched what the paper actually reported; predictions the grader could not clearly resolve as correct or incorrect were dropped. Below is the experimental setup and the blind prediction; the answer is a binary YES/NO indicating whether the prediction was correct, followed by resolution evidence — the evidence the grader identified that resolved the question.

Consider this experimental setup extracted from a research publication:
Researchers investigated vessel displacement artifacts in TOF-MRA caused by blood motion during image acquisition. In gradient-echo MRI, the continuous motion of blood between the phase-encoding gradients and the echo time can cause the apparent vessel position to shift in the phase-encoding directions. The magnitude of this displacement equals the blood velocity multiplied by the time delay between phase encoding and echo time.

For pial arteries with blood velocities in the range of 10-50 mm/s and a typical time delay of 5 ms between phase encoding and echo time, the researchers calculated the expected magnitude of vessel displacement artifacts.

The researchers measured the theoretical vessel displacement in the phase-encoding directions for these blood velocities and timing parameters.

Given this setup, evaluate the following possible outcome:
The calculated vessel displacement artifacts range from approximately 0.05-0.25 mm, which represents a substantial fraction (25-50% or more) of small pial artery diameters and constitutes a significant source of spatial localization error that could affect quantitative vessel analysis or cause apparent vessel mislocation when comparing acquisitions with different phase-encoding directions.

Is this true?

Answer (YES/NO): NO